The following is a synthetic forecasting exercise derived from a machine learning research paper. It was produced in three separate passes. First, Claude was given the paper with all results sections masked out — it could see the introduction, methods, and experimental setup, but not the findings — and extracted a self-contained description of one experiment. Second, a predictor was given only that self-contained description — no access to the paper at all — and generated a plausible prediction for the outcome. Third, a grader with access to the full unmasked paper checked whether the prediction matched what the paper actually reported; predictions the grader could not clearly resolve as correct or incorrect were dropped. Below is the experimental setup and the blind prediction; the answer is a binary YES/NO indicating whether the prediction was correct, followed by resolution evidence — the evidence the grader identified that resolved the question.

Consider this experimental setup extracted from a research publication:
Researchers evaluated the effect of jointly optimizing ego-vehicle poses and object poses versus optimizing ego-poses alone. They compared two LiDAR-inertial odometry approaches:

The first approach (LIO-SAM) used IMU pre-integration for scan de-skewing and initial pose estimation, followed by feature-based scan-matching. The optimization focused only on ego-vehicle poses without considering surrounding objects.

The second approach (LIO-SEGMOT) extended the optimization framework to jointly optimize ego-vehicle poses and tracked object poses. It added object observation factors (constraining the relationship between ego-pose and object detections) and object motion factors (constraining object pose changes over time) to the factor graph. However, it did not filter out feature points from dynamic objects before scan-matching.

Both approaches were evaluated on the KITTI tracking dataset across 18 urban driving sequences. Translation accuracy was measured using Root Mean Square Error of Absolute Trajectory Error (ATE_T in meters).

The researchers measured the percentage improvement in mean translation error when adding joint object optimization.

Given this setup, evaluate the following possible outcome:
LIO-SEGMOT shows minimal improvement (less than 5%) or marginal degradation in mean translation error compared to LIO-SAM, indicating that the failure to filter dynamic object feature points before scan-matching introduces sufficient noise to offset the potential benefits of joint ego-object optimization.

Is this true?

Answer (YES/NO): YES